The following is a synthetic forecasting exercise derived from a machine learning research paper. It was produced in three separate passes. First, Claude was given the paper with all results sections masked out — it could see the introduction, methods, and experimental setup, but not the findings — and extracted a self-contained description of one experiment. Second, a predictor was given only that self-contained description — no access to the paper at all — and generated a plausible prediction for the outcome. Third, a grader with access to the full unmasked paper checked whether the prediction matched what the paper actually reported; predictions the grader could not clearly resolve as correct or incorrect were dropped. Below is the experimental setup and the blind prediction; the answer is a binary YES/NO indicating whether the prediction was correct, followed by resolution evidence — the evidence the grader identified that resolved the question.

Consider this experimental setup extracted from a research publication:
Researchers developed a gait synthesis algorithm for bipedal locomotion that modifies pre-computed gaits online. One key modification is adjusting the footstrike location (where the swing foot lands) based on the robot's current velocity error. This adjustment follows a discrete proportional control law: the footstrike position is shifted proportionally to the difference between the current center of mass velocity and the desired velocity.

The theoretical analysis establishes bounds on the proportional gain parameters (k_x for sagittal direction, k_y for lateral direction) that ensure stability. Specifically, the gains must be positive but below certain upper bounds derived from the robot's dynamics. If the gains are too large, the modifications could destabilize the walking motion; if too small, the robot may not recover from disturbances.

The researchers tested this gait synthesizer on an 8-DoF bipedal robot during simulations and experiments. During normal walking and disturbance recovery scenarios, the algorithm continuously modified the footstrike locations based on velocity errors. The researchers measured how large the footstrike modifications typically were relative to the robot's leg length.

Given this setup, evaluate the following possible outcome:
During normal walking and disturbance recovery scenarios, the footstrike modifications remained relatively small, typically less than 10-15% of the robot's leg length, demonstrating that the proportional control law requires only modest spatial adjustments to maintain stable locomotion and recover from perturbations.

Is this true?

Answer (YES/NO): YES